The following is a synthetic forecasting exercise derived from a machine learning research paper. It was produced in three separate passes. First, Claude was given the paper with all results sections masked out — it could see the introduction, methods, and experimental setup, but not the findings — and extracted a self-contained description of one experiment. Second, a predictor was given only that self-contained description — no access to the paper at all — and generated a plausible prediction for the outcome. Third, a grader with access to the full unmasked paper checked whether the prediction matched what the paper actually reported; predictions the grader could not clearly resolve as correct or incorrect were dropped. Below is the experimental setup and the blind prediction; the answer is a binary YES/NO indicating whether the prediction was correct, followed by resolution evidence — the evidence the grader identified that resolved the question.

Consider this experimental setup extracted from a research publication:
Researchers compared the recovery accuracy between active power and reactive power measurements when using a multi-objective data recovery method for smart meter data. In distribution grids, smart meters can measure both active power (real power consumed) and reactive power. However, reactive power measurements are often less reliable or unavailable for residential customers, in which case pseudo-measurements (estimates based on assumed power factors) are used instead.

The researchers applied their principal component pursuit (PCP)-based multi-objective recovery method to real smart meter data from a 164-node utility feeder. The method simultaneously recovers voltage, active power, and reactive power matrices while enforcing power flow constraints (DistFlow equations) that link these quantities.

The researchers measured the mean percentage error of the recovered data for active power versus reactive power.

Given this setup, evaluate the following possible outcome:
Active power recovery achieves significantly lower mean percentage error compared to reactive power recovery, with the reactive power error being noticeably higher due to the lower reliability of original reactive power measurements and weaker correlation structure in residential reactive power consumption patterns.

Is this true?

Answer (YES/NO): NO